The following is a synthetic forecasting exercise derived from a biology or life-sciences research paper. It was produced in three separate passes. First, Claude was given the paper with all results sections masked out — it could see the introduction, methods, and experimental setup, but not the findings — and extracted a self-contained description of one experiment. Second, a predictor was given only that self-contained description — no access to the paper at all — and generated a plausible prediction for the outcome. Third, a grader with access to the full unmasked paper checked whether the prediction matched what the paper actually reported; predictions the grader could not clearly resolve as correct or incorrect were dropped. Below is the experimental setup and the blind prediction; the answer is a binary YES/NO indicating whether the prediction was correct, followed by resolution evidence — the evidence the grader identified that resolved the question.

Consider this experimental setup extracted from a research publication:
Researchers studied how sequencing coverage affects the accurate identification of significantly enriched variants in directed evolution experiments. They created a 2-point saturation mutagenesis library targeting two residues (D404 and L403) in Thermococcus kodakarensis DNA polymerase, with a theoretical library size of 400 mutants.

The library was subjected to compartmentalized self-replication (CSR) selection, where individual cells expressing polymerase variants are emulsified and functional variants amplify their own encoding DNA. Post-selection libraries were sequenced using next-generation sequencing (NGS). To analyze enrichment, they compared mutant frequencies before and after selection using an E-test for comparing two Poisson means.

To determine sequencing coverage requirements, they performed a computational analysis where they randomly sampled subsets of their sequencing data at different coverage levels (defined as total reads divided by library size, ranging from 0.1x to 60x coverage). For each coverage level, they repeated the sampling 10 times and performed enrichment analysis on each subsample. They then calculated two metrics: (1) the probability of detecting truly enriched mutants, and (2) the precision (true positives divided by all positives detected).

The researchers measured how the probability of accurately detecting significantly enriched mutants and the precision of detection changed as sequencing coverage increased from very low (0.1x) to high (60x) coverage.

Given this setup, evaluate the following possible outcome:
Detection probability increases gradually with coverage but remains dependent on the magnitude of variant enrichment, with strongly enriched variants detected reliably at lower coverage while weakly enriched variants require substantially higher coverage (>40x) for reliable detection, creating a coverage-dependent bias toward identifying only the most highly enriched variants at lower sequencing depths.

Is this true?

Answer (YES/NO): NO